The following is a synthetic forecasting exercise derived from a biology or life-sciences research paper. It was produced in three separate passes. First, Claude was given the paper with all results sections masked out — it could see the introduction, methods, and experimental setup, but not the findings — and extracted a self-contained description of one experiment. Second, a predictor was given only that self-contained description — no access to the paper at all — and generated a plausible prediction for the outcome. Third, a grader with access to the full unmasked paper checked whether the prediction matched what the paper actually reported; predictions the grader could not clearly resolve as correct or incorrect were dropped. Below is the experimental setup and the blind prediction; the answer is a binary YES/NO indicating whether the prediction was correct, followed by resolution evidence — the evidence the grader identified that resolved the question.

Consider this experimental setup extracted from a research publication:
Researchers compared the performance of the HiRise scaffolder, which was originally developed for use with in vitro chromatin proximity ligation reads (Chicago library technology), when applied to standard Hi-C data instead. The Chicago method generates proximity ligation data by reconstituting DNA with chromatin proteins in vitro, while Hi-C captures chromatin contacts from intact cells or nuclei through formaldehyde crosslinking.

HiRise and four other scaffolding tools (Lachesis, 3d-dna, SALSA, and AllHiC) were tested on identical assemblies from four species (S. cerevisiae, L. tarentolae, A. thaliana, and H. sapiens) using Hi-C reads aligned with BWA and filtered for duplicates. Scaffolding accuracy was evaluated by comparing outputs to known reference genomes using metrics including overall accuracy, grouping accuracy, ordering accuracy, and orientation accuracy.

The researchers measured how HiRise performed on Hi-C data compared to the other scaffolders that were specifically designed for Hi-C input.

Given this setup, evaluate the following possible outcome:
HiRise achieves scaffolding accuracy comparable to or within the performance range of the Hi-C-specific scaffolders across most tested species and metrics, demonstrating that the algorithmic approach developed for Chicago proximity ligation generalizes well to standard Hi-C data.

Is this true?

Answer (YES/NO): YES